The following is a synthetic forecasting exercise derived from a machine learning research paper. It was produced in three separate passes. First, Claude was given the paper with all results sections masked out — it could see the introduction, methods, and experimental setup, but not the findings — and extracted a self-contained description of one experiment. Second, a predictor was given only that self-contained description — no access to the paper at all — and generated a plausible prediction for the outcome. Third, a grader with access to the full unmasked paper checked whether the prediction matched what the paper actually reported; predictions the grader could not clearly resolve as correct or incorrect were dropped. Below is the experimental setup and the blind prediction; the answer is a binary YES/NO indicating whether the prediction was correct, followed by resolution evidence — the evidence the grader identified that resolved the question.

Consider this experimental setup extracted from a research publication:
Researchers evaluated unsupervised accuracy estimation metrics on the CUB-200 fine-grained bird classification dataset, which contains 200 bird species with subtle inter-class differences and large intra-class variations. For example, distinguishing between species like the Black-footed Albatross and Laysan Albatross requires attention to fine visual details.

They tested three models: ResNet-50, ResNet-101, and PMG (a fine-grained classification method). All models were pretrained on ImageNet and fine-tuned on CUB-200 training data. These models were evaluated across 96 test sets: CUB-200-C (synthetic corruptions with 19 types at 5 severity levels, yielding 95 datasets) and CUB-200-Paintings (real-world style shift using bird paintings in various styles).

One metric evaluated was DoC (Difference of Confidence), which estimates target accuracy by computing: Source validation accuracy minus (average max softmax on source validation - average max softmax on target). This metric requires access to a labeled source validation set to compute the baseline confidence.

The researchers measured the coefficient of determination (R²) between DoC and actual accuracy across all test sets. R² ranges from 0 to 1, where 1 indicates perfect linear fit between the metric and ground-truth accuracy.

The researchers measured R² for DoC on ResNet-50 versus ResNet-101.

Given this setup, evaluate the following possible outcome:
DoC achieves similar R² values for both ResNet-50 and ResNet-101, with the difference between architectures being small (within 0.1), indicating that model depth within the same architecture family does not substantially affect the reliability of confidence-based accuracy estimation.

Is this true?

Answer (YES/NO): NO